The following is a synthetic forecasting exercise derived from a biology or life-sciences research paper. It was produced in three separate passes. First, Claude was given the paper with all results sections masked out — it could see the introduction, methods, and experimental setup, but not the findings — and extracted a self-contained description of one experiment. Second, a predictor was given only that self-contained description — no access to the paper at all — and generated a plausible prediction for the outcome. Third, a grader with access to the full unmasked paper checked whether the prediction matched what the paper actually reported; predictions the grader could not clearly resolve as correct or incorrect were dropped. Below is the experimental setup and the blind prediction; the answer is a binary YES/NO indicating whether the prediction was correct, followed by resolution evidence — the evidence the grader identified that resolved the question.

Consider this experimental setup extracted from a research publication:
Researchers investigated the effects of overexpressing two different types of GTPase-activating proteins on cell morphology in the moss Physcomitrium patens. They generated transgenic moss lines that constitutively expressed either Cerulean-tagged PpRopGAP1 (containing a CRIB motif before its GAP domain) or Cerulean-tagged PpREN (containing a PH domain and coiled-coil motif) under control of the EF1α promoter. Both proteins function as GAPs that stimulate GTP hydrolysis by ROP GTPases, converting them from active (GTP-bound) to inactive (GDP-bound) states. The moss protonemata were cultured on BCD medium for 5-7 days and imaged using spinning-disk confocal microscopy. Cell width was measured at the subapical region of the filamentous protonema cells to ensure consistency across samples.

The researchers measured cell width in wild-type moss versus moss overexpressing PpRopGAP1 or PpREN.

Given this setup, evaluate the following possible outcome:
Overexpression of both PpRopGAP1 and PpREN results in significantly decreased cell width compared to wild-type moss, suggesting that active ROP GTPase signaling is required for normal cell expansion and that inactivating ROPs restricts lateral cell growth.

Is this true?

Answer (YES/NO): NO